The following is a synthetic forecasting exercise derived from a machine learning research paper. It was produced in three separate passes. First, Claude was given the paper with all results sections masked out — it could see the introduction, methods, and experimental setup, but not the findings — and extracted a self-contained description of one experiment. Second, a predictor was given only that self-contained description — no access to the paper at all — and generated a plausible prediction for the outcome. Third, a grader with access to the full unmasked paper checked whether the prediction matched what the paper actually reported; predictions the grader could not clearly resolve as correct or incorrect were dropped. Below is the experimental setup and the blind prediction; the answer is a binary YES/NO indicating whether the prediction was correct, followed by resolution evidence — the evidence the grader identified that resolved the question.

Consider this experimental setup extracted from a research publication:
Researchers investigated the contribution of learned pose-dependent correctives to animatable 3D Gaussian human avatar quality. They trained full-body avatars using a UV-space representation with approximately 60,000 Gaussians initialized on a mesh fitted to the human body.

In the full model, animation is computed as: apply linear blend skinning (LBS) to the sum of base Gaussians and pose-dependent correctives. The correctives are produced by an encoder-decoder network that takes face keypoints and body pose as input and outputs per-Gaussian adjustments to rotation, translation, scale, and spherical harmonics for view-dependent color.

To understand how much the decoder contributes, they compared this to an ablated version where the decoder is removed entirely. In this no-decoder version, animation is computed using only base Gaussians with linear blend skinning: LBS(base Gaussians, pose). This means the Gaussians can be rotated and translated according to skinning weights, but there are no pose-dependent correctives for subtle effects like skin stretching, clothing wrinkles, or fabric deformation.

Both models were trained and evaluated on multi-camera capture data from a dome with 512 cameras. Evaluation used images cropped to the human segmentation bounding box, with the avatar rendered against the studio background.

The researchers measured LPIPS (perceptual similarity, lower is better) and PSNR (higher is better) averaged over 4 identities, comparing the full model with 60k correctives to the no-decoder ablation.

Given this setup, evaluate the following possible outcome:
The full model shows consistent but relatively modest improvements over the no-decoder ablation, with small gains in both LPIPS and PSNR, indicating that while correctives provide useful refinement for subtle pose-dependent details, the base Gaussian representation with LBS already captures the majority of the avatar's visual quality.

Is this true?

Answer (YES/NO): YES